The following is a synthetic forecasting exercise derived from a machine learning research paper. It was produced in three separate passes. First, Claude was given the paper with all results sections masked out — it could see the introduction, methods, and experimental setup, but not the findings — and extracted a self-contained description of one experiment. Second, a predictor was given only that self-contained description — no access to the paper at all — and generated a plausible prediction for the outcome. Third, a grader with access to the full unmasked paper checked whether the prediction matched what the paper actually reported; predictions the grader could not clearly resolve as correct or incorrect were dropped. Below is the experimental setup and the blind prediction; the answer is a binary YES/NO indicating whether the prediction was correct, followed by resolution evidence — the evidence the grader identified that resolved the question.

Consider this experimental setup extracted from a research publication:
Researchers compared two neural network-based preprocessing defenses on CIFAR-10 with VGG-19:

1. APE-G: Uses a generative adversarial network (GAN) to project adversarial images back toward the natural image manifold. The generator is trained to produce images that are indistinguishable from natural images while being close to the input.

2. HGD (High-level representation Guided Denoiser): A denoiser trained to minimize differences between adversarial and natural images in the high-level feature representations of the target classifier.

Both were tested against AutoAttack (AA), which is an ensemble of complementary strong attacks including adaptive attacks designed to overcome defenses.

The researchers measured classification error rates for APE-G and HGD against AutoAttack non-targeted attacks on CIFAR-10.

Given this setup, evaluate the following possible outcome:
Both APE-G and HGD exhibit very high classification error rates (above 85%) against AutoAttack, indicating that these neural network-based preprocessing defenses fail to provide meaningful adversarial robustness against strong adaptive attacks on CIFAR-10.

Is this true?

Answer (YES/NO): NO